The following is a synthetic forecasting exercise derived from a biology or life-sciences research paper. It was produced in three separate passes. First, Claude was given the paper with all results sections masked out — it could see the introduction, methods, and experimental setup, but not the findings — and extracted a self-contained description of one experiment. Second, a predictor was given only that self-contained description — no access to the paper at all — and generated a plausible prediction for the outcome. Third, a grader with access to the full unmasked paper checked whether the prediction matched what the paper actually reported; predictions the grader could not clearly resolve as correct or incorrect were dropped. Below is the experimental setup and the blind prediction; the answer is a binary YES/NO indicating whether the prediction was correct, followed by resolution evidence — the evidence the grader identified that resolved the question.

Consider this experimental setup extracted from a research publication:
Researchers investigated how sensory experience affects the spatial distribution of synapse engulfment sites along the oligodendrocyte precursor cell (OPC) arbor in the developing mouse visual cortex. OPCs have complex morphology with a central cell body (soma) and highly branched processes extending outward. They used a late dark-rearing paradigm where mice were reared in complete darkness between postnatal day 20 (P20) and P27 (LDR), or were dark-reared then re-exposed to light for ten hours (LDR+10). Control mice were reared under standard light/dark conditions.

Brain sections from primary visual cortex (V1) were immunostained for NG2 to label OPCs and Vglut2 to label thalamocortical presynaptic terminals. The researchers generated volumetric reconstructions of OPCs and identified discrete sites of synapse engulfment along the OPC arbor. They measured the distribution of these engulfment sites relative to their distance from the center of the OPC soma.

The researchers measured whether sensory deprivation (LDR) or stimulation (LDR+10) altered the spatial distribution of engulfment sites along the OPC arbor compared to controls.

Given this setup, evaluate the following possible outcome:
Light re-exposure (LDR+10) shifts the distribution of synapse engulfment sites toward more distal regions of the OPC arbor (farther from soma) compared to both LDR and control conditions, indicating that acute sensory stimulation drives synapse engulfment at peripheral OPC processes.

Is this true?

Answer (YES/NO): NO